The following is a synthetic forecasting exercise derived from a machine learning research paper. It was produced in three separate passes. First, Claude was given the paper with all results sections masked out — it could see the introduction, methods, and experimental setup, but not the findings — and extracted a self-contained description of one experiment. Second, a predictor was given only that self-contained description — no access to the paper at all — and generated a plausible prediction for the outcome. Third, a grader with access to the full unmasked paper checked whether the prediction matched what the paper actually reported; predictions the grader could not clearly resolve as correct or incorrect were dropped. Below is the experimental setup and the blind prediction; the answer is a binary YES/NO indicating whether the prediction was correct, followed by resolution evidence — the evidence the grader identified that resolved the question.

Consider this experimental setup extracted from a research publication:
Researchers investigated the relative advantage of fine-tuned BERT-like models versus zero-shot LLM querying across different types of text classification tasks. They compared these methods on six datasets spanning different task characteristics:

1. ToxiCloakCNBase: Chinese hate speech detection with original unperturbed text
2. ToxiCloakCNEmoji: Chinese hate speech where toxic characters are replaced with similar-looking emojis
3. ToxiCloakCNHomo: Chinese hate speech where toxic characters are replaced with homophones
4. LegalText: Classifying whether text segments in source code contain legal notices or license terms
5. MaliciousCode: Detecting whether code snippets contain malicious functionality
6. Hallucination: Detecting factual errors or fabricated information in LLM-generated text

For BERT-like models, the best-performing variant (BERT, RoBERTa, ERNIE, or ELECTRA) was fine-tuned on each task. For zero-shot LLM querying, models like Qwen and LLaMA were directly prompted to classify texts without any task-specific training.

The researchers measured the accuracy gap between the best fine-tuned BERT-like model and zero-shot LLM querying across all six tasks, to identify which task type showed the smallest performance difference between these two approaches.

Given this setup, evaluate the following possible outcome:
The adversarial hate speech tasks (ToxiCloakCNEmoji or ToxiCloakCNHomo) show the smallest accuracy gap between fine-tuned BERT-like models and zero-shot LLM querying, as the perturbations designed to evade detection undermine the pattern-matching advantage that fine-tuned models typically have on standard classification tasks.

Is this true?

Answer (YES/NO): NO